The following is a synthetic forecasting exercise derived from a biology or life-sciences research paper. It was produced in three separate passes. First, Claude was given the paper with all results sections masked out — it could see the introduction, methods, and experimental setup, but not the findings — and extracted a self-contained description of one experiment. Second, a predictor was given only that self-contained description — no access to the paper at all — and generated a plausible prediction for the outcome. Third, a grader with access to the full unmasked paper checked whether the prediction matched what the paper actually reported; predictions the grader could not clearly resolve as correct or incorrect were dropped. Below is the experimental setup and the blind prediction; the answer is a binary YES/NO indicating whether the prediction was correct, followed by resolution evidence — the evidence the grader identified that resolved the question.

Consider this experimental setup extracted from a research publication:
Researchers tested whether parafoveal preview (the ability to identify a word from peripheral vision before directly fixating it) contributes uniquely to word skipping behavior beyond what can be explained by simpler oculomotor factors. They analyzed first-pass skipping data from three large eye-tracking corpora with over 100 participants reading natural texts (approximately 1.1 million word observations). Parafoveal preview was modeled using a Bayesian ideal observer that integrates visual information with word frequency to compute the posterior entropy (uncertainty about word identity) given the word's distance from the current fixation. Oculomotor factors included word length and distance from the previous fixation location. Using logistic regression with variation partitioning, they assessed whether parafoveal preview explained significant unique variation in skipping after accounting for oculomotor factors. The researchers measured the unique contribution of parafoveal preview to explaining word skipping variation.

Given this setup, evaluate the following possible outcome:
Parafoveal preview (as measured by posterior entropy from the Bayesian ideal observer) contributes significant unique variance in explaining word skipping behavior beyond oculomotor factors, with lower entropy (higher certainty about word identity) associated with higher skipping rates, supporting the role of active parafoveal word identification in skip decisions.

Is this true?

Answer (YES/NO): NO